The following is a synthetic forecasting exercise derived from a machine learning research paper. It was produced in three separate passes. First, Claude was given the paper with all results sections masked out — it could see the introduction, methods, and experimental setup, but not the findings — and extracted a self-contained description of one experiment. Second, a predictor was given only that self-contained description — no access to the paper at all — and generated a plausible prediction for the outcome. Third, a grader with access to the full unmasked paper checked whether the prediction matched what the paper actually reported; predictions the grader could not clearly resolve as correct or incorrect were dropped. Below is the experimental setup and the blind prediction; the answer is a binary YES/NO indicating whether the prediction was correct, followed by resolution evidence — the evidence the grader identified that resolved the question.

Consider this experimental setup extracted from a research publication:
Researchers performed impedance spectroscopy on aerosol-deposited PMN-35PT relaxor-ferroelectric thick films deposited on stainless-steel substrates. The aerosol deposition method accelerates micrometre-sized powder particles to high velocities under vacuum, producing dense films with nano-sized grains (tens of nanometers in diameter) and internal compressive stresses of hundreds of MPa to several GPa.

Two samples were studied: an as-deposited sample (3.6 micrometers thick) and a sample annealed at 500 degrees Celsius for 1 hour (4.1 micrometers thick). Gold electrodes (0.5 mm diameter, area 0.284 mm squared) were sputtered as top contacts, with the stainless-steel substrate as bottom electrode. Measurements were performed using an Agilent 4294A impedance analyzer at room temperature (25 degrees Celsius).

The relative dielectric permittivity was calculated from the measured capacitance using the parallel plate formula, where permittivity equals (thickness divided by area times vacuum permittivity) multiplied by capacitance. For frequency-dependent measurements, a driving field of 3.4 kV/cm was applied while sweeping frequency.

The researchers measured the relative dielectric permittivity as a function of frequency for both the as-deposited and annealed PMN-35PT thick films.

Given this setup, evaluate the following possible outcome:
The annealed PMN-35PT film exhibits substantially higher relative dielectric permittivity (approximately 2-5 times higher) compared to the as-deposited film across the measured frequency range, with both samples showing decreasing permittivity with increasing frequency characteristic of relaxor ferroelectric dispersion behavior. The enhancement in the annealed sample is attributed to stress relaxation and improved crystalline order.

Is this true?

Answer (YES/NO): NO